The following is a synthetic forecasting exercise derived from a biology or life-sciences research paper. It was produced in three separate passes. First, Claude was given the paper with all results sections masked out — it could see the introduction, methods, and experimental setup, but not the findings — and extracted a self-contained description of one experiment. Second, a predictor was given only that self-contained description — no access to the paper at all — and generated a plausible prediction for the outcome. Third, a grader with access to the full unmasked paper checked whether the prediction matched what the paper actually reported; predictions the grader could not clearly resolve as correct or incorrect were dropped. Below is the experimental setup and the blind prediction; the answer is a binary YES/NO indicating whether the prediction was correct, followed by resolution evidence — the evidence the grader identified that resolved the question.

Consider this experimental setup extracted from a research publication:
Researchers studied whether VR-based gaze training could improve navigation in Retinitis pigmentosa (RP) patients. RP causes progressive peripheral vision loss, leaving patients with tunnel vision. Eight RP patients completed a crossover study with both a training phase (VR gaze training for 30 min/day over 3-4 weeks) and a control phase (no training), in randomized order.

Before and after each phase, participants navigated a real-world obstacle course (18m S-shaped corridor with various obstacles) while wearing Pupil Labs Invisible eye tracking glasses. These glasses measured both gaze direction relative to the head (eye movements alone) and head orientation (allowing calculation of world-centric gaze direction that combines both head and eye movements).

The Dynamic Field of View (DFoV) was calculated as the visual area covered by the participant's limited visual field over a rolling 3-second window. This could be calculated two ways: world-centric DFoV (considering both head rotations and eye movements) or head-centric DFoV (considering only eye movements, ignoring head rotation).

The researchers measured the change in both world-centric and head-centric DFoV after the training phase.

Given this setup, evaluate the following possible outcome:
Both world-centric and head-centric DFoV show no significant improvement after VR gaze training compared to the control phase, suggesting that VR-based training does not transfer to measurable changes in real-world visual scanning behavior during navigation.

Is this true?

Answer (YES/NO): NO